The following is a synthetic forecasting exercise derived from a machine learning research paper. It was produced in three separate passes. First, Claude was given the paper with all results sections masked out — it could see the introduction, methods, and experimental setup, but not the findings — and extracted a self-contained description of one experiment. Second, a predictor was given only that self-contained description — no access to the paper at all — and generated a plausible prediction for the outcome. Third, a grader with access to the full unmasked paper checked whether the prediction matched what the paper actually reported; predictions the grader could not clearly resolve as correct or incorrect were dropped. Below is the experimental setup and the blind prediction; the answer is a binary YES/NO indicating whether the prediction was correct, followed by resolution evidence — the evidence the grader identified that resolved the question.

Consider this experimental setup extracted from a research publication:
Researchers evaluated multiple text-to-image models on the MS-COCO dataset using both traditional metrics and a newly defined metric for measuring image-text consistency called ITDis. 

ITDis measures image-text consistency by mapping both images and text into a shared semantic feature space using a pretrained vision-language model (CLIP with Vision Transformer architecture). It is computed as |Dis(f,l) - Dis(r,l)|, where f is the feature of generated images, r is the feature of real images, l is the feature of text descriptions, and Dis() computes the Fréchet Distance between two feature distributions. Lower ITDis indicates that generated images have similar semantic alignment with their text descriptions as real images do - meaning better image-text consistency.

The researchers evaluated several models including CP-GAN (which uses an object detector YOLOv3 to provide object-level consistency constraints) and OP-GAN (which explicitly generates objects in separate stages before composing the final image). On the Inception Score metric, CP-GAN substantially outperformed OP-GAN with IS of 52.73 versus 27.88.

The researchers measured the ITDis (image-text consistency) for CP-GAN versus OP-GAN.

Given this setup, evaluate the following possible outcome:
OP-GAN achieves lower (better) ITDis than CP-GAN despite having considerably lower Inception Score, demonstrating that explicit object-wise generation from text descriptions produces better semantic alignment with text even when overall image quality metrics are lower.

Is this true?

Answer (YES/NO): YES